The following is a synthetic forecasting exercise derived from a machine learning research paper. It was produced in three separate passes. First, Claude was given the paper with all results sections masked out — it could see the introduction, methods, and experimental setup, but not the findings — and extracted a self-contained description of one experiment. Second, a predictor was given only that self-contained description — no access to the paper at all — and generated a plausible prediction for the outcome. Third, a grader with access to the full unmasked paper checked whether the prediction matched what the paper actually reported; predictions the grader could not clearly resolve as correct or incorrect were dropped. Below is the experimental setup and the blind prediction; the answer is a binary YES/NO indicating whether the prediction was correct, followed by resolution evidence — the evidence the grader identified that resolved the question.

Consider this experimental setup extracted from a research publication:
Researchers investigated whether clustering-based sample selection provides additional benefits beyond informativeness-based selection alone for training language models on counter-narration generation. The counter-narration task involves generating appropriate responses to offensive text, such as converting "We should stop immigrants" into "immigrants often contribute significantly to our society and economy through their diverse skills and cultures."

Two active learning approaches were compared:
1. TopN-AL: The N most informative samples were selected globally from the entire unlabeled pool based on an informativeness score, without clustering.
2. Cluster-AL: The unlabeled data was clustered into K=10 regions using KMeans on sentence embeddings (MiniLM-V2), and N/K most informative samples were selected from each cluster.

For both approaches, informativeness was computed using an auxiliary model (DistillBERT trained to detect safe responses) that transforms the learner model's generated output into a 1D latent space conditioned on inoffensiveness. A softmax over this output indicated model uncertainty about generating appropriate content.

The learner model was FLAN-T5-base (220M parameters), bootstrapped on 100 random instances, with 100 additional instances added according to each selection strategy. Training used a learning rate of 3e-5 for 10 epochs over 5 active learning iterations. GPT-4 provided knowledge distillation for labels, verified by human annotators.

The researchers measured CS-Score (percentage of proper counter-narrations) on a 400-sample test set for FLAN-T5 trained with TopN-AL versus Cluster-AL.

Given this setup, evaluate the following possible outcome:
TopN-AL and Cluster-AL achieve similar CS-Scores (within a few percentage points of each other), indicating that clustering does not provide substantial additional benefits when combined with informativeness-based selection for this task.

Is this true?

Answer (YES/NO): NO